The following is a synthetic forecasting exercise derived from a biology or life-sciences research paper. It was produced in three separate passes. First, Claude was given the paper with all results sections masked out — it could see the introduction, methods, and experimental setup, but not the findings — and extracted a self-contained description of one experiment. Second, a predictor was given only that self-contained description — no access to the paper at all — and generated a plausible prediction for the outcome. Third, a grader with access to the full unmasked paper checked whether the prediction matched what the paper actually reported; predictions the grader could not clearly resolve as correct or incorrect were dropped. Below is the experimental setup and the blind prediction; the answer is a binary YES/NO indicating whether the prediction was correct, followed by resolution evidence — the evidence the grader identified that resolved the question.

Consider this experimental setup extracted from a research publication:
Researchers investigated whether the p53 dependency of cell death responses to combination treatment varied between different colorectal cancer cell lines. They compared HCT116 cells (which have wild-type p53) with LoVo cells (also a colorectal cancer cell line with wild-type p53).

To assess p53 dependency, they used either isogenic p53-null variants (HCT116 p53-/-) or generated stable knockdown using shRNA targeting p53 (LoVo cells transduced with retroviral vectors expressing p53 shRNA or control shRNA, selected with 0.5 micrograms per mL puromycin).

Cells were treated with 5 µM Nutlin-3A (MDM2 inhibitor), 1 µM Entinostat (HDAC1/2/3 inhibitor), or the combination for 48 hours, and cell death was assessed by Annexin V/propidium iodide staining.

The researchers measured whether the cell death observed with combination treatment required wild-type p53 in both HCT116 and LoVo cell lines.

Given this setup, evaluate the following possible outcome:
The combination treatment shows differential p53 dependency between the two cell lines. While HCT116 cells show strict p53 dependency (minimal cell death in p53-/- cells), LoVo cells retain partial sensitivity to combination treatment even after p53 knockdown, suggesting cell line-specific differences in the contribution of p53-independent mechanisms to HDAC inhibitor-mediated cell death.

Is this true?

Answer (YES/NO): NO